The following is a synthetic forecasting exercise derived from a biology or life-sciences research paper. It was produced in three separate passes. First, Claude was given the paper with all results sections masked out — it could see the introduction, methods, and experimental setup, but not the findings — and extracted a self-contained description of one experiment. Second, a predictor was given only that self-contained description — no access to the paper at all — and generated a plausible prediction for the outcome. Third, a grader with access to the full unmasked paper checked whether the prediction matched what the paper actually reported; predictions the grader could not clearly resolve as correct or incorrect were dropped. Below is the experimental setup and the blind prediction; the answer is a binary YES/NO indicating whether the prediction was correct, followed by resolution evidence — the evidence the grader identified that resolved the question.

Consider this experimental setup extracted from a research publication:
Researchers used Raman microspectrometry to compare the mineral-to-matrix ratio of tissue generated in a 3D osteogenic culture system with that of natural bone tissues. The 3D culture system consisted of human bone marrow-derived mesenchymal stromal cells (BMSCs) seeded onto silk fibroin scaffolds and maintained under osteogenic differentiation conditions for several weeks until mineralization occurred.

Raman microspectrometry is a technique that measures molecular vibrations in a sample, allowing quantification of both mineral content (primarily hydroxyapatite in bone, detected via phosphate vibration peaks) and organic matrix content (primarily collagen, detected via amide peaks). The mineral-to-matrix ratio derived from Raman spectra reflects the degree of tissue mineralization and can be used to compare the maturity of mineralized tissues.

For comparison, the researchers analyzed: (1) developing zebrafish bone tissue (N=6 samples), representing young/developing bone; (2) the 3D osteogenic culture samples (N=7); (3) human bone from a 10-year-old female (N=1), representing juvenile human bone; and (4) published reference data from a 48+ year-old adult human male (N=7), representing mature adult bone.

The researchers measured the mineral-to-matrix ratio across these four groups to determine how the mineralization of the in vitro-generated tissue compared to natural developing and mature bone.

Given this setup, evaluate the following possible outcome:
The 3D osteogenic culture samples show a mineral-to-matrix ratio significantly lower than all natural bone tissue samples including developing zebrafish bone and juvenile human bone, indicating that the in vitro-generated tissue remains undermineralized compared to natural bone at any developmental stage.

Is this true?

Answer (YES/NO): NO